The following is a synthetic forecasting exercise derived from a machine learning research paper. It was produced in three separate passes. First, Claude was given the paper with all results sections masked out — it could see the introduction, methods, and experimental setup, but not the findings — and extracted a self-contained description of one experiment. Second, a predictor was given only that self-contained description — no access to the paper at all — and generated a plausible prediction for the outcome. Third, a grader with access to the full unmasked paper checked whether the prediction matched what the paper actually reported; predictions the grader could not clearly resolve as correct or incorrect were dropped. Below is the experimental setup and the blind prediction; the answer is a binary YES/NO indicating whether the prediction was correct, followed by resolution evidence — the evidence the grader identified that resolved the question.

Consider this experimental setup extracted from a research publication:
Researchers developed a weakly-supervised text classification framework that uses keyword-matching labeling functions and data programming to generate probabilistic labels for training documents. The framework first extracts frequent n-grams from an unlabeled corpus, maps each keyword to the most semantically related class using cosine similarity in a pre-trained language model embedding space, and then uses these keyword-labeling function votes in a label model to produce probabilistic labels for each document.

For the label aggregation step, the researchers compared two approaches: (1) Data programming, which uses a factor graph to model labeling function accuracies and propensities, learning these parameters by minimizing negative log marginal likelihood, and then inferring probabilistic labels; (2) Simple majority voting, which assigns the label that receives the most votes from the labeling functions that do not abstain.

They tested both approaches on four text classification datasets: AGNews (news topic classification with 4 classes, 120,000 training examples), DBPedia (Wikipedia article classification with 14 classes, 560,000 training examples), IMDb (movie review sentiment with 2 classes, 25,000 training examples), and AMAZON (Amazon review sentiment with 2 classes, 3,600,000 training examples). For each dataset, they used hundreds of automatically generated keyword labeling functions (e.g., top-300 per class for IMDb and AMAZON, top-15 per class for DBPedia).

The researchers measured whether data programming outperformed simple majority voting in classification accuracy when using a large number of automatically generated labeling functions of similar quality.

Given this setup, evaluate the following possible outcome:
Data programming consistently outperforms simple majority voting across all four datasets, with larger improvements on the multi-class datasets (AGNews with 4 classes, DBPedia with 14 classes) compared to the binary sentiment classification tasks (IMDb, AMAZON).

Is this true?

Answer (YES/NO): NO